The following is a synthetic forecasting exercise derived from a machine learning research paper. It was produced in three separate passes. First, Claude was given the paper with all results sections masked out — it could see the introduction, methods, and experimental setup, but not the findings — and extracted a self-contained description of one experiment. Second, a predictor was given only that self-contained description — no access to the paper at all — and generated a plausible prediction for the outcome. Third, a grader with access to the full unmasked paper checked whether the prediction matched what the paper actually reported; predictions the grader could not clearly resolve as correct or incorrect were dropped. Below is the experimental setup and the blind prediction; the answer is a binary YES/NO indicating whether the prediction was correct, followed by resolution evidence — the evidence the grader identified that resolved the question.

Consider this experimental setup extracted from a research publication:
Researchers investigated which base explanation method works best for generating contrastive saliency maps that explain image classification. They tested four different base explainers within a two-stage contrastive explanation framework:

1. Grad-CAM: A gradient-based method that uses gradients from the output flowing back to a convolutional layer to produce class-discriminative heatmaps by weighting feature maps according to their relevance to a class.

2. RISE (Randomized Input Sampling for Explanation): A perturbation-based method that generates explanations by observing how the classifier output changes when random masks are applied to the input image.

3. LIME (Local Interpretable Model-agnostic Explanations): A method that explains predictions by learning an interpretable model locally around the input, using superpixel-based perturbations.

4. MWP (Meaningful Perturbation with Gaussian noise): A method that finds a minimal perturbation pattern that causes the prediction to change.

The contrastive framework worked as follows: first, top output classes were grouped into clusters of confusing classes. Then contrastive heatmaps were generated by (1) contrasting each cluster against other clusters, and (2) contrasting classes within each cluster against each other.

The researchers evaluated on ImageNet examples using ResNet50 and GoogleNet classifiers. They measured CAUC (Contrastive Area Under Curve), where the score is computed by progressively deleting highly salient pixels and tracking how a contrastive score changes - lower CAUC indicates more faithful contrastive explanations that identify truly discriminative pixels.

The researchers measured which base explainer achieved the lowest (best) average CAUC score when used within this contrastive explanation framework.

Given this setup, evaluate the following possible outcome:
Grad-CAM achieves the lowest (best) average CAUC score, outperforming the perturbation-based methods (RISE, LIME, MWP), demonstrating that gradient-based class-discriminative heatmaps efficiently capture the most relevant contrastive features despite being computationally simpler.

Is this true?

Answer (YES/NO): NO